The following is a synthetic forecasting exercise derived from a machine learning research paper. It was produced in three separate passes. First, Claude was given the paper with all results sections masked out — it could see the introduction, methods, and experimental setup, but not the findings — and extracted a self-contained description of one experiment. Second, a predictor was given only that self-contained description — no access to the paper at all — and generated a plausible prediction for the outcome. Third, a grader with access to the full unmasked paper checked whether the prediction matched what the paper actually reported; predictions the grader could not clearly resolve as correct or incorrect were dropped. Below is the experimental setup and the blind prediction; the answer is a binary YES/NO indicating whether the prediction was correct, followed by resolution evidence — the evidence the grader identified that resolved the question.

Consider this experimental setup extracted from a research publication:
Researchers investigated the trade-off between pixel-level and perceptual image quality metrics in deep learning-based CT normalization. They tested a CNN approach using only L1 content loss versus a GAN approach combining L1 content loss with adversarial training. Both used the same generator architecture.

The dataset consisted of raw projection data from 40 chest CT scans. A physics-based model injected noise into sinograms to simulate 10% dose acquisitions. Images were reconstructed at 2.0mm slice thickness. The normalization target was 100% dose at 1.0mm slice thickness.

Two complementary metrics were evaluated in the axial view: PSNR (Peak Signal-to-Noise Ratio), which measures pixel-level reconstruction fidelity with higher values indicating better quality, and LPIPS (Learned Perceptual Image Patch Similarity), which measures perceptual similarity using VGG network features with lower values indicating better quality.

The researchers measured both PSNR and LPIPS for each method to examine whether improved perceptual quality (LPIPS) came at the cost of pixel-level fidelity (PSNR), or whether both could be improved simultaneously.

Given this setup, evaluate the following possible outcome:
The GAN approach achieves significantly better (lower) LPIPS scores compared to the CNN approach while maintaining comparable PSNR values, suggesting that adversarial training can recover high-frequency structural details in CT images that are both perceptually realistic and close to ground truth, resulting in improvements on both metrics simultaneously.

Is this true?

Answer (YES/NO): NO